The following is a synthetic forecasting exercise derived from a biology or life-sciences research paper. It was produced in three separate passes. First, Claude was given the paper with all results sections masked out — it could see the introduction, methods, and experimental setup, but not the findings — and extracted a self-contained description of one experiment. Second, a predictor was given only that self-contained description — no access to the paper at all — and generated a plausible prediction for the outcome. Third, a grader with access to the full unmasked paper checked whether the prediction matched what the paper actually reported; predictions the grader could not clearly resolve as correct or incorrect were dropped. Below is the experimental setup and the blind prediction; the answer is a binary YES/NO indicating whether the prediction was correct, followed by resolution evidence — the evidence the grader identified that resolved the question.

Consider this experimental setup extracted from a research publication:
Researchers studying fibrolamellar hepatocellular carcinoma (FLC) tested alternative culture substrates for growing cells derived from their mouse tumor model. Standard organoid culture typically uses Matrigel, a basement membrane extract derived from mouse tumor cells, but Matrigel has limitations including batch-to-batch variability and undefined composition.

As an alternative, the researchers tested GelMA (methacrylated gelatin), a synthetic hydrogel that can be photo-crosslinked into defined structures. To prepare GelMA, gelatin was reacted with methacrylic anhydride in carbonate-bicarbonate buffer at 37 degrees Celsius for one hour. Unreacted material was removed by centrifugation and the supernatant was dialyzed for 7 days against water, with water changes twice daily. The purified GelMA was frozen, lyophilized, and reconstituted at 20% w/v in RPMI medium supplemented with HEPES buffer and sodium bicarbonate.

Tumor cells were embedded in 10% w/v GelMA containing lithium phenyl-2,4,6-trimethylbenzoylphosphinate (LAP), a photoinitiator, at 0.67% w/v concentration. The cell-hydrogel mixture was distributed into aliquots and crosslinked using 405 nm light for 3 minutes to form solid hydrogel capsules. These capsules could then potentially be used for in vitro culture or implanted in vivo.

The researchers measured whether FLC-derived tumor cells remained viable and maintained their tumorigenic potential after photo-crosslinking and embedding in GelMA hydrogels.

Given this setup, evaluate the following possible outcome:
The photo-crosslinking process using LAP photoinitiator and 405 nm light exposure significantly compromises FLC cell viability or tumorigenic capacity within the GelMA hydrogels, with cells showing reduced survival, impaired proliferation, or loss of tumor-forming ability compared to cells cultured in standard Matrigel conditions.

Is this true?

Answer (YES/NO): NO